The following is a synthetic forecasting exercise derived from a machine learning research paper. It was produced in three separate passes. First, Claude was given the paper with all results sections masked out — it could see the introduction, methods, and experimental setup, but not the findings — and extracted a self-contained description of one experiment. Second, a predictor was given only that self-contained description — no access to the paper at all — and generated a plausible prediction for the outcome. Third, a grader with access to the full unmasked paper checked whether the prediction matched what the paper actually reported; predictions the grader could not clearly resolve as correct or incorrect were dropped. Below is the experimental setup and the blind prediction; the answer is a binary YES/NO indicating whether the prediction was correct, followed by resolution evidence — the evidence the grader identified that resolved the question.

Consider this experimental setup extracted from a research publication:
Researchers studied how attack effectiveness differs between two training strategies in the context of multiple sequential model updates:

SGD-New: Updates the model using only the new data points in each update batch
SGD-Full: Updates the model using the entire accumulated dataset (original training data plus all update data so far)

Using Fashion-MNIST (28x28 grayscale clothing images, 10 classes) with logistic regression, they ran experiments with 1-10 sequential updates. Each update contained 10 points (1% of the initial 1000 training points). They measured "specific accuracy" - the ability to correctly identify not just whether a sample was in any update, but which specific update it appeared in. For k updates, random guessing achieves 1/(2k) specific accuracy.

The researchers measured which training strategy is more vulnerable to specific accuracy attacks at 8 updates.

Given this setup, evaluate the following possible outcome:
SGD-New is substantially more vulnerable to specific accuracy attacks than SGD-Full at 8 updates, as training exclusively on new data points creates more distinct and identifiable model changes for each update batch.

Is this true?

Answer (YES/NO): YES